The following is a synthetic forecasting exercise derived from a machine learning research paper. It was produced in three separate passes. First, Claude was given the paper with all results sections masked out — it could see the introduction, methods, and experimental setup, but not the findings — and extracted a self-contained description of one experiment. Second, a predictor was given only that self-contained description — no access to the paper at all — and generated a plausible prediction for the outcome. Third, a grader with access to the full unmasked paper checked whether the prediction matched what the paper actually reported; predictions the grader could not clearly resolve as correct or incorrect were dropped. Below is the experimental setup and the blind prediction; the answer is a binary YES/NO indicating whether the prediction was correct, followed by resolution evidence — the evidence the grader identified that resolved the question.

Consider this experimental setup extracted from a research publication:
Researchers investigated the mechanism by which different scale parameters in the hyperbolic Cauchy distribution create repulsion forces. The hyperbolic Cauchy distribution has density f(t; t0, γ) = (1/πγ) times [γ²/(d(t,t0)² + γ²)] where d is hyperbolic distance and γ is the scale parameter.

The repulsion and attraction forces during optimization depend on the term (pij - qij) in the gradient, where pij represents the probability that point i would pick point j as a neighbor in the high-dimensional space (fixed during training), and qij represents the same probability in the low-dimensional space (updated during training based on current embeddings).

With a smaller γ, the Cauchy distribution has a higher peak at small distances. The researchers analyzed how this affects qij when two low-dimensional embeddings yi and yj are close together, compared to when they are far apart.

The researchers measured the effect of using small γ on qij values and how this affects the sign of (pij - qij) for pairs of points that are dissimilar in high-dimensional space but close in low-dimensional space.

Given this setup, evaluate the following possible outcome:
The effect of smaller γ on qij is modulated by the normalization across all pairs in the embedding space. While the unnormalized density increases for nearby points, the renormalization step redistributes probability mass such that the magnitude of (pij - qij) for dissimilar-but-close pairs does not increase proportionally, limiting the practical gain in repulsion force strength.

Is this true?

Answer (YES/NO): NO